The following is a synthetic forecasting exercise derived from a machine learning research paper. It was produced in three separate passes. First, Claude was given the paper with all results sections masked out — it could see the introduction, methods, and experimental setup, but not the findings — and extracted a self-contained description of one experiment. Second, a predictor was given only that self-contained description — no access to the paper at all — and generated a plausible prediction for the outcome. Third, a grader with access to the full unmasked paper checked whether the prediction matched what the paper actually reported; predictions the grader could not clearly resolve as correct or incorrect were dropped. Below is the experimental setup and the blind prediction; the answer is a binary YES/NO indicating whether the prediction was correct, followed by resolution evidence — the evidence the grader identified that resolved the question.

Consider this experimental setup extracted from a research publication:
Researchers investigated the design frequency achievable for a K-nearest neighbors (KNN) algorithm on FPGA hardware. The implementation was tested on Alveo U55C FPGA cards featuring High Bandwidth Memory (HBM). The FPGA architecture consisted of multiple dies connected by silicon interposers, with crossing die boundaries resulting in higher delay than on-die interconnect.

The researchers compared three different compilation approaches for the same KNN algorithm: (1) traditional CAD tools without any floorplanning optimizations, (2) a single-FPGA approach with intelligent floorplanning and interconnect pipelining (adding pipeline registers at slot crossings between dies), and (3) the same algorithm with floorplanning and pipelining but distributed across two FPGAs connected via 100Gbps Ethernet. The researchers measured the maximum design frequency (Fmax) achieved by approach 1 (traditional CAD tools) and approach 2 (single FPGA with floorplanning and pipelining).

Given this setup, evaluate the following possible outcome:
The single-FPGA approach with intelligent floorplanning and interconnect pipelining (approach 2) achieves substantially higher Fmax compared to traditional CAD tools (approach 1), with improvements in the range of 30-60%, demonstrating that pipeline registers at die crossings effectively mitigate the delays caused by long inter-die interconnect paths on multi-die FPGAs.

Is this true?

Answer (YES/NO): NO